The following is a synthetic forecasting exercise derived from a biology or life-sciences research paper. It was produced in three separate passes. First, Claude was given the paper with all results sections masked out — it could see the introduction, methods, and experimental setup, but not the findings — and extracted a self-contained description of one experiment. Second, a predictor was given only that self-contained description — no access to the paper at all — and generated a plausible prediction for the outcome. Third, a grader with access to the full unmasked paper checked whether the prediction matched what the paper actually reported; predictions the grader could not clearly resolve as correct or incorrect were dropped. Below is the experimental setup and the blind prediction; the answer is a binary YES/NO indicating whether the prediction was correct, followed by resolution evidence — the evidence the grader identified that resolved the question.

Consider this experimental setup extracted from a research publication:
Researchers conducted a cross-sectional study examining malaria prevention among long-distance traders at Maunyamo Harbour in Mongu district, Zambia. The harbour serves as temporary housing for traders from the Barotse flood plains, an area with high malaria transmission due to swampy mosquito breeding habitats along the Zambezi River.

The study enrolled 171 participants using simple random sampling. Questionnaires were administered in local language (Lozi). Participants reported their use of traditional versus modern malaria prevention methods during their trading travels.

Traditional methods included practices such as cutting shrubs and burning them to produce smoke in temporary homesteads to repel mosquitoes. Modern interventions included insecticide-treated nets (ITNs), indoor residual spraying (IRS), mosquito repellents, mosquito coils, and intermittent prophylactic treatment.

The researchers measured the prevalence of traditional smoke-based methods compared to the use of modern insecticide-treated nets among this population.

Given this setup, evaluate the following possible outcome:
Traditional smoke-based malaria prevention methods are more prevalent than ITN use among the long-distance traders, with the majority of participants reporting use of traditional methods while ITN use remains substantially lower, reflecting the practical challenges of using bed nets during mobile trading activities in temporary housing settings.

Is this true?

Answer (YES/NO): NO